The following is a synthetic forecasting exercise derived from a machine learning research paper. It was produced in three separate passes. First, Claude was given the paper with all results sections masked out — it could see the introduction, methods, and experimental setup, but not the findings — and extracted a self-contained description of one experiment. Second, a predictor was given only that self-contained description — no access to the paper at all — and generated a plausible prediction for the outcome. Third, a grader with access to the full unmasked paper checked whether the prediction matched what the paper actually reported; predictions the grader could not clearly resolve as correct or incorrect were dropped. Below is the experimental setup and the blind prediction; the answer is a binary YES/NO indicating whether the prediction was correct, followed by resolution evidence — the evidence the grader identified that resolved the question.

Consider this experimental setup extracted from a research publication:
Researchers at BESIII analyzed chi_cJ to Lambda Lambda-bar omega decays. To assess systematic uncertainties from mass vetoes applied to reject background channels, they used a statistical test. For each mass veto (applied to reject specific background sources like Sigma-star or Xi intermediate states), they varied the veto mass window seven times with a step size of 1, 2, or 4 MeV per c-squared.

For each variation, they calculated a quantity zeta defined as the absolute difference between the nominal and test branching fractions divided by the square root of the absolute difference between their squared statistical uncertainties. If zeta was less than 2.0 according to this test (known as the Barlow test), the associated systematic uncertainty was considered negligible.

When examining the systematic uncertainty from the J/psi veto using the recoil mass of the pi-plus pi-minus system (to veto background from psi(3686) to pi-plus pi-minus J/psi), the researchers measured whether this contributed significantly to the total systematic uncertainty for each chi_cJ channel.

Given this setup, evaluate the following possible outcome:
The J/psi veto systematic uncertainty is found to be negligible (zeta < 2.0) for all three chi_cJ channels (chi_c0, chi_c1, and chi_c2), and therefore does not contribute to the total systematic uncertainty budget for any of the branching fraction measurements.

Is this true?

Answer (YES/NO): NO